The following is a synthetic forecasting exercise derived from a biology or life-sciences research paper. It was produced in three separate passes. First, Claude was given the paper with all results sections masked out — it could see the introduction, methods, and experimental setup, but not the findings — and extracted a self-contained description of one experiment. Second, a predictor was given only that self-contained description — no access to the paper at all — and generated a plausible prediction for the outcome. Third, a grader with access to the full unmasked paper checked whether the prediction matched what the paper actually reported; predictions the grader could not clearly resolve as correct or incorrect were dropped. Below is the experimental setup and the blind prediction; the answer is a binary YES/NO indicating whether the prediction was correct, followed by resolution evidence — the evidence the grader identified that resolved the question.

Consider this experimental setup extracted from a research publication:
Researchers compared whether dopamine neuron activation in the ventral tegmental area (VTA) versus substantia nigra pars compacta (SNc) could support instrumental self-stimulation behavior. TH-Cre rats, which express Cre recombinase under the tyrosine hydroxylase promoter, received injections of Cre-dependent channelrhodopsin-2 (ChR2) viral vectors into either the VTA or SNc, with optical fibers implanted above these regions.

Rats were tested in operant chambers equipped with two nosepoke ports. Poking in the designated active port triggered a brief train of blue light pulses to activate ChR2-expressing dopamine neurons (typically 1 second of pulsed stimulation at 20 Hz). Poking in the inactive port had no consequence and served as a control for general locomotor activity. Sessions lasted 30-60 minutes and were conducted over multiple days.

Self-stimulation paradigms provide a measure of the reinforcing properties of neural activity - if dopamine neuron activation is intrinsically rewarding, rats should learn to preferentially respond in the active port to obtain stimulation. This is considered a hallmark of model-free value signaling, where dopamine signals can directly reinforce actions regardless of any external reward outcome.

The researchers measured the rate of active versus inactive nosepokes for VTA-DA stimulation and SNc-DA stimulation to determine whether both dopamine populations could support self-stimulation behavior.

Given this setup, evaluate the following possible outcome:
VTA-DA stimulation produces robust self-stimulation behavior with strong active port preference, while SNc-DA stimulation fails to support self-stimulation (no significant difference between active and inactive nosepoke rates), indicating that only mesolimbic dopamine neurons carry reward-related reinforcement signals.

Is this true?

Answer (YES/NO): NO